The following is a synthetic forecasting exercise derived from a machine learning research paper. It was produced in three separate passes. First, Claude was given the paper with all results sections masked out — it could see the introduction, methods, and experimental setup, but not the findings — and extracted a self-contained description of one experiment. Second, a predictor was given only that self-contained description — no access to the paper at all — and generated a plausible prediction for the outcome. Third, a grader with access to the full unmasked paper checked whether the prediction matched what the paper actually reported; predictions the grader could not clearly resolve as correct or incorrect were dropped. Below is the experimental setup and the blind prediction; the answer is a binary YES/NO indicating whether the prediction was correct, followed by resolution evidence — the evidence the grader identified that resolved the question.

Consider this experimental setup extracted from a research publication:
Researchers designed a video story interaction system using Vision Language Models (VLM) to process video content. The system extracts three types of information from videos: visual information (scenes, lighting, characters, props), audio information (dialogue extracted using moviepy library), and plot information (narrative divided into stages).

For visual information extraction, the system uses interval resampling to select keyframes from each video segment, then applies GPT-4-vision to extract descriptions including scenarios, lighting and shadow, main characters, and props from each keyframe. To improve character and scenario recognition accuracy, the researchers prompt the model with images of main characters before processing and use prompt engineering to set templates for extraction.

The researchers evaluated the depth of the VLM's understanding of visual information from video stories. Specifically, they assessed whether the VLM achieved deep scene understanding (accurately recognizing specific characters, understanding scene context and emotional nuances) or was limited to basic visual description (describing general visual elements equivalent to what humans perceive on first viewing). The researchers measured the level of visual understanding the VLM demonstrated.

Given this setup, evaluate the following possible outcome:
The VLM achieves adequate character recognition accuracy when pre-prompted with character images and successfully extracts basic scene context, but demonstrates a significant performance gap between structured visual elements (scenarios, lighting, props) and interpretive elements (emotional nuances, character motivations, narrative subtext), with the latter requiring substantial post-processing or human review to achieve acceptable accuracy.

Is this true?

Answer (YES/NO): NO